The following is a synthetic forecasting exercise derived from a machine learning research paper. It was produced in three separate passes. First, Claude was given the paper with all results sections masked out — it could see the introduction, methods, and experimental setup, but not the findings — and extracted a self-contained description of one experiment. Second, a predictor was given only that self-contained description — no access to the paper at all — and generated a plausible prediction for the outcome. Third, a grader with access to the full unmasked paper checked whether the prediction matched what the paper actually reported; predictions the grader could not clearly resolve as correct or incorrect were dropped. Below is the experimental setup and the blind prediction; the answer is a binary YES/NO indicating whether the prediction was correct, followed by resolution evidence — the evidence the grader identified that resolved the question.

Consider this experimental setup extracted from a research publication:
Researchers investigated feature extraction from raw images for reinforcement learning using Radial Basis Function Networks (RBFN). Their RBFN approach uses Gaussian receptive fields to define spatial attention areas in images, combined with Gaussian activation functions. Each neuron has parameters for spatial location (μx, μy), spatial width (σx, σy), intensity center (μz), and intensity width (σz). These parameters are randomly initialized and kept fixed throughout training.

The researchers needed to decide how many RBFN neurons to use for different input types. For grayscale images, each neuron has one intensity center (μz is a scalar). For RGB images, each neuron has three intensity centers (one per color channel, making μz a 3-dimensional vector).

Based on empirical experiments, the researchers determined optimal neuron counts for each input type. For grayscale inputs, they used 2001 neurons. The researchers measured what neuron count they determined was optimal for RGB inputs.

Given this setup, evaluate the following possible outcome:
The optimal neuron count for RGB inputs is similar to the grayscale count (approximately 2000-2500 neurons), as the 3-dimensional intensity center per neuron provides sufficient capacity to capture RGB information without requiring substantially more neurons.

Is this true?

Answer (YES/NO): NO